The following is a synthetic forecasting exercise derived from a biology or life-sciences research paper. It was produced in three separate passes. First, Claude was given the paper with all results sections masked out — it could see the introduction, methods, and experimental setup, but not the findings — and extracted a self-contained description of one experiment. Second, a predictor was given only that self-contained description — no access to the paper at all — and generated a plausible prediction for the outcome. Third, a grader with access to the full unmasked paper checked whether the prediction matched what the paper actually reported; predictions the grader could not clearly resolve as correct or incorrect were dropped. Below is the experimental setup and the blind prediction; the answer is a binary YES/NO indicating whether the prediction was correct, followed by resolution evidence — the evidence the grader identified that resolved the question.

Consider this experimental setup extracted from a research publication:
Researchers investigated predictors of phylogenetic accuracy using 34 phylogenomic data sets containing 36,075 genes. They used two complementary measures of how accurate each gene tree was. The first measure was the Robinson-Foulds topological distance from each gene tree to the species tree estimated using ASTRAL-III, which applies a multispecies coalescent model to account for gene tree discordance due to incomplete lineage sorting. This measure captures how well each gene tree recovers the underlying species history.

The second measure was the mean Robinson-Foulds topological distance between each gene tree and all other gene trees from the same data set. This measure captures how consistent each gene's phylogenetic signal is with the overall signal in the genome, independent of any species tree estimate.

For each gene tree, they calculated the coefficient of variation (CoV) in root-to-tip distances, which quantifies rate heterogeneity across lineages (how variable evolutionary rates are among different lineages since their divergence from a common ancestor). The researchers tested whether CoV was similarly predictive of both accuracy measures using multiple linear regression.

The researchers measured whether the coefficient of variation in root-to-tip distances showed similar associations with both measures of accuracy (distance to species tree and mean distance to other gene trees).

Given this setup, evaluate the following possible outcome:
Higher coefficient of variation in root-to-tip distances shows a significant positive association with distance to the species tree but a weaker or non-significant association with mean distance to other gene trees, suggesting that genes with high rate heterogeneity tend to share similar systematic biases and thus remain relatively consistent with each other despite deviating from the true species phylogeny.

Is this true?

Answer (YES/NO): NO